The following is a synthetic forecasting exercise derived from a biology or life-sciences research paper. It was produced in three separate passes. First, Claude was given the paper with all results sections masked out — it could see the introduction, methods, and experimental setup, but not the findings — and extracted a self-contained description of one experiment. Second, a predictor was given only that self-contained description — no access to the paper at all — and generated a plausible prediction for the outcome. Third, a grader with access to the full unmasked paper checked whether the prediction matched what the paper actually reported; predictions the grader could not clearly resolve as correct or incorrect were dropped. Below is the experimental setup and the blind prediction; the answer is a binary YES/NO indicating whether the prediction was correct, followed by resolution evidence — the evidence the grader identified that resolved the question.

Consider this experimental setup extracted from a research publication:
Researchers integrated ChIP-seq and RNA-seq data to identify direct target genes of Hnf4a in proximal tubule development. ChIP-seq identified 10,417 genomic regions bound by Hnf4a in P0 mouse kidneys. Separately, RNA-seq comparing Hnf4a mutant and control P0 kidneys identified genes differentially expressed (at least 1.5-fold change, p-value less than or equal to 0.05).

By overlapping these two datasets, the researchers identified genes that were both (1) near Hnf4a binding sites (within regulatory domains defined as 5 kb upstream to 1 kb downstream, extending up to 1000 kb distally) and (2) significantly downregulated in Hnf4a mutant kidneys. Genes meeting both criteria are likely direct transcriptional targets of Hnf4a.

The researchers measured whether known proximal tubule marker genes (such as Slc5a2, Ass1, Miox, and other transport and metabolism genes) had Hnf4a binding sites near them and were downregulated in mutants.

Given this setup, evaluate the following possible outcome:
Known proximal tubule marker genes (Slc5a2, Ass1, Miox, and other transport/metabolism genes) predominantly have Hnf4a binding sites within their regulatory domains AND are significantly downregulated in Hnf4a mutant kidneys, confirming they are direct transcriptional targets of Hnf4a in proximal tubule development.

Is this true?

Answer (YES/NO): YES